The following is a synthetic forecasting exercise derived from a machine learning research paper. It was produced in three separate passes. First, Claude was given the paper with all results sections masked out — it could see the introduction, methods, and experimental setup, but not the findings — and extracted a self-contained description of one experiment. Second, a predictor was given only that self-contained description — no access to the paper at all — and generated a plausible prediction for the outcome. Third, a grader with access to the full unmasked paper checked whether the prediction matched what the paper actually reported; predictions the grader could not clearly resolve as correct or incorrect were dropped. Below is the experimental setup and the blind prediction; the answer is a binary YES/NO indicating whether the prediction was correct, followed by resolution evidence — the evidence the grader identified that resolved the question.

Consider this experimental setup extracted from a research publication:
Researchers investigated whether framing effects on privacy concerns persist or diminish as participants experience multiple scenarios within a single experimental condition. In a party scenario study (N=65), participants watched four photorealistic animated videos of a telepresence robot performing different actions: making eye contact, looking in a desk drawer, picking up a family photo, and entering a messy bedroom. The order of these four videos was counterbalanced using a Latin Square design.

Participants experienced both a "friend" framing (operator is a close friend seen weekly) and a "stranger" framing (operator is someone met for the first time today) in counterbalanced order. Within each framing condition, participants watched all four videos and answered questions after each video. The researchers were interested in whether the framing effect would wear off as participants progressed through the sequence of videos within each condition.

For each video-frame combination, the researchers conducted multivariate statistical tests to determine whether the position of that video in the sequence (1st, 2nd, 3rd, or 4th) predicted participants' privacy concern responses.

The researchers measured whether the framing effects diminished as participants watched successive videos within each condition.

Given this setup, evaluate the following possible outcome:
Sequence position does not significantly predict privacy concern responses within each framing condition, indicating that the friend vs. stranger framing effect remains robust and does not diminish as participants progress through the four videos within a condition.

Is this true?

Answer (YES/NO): YES